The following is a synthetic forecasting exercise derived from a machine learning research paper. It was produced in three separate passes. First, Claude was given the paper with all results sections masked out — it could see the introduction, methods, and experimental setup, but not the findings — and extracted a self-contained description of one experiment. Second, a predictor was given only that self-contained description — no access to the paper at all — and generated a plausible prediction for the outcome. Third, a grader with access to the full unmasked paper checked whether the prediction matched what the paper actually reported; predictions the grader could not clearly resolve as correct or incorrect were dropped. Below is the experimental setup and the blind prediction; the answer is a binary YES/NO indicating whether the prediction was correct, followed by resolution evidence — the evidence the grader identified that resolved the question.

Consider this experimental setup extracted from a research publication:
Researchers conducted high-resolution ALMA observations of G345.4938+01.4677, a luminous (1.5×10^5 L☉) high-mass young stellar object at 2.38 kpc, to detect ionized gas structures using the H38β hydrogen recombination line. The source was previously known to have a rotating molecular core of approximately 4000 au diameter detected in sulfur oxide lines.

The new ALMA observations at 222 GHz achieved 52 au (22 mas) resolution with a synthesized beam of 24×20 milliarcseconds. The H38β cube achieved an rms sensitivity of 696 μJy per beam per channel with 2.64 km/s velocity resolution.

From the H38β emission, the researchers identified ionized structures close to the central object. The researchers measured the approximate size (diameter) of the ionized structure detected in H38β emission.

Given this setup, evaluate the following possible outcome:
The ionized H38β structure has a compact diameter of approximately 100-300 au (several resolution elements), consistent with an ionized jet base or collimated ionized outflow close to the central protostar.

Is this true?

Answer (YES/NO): NO